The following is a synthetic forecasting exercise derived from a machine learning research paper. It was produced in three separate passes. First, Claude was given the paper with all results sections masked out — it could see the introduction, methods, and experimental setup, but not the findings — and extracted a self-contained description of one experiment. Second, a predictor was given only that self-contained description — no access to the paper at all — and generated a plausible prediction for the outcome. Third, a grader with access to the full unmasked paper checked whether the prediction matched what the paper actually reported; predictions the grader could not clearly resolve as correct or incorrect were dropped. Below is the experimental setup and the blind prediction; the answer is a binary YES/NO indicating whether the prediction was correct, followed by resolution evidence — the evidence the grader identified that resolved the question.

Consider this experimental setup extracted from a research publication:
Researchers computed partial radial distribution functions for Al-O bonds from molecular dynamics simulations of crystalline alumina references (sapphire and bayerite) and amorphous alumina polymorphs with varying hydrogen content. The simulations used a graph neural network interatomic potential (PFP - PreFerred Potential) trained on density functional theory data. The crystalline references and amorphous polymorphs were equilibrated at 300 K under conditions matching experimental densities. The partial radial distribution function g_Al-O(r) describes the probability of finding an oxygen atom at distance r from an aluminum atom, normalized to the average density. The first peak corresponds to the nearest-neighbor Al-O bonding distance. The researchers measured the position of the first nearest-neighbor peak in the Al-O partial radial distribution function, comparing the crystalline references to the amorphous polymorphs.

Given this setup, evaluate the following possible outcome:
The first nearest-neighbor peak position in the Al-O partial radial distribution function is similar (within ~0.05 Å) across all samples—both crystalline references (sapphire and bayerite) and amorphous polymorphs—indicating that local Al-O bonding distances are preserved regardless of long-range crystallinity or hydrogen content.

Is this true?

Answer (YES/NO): NO